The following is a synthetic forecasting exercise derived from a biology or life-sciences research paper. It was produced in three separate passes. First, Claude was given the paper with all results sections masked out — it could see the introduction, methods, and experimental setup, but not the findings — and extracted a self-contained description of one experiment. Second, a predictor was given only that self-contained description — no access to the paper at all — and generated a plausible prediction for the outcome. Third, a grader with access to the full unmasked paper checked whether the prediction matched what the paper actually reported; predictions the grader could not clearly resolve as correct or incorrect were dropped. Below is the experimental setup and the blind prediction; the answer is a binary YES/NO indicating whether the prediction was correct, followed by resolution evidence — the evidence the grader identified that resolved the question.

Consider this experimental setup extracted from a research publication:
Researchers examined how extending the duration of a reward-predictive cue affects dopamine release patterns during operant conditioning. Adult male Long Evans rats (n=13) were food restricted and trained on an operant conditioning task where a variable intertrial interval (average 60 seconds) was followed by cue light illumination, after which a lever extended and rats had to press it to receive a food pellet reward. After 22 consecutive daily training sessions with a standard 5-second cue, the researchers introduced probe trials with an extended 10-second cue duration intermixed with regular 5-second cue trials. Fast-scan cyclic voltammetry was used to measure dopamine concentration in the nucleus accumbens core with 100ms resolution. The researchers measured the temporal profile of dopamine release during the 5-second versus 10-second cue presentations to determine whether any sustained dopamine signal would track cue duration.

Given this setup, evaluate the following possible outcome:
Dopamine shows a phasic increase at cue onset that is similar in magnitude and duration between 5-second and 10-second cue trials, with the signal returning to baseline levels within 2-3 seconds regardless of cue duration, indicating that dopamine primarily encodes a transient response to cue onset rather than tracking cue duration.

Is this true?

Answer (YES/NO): NO